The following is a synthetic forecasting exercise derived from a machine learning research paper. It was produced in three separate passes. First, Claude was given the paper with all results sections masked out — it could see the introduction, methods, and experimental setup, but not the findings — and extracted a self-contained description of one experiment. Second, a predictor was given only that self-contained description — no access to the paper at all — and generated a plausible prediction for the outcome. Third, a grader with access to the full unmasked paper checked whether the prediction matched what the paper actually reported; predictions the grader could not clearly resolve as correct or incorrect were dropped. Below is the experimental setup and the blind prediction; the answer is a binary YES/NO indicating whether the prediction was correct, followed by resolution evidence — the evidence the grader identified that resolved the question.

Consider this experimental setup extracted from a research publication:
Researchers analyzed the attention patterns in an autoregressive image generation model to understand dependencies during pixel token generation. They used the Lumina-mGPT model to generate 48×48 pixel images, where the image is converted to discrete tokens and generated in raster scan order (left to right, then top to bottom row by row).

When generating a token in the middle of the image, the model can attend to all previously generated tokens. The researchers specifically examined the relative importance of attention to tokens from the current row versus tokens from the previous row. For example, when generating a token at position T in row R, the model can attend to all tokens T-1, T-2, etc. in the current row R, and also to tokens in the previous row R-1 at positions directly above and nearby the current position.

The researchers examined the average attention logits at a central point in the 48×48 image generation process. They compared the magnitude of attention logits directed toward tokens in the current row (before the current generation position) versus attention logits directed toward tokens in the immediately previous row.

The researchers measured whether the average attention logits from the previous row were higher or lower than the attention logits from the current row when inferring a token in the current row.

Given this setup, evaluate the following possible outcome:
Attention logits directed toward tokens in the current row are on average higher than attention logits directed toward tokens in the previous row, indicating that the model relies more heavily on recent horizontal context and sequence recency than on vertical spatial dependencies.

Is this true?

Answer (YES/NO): NO